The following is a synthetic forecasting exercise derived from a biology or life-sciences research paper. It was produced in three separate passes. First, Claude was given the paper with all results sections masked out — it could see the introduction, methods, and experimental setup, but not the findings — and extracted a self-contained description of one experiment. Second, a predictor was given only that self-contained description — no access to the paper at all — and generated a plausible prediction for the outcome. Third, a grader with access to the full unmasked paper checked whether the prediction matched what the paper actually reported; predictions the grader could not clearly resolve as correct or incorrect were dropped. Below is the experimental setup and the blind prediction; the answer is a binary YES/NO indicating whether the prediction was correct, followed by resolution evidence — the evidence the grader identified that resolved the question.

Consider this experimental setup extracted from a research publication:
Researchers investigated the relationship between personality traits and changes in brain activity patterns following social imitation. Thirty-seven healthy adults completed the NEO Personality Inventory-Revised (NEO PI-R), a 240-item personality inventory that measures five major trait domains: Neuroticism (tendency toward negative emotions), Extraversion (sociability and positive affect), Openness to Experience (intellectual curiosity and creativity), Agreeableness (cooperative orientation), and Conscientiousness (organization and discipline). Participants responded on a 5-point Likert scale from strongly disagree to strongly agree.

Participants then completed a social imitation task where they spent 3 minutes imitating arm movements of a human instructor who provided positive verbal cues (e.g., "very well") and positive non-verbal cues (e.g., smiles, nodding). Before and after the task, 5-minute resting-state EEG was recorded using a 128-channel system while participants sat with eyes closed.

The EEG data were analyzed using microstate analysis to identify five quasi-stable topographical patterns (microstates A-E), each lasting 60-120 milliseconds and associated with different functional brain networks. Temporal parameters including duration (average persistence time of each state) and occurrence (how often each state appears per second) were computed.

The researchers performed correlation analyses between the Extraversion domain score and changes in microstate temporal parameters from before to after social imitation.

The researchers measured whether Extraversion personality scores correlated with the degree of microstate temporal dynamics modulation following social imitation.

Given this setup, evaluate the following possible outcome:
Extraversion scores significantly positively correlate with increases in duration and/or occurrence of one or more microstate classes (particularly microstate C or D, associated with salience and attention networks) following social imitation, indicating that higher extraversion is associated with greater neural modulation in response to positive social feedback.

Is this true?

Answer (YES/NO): YES